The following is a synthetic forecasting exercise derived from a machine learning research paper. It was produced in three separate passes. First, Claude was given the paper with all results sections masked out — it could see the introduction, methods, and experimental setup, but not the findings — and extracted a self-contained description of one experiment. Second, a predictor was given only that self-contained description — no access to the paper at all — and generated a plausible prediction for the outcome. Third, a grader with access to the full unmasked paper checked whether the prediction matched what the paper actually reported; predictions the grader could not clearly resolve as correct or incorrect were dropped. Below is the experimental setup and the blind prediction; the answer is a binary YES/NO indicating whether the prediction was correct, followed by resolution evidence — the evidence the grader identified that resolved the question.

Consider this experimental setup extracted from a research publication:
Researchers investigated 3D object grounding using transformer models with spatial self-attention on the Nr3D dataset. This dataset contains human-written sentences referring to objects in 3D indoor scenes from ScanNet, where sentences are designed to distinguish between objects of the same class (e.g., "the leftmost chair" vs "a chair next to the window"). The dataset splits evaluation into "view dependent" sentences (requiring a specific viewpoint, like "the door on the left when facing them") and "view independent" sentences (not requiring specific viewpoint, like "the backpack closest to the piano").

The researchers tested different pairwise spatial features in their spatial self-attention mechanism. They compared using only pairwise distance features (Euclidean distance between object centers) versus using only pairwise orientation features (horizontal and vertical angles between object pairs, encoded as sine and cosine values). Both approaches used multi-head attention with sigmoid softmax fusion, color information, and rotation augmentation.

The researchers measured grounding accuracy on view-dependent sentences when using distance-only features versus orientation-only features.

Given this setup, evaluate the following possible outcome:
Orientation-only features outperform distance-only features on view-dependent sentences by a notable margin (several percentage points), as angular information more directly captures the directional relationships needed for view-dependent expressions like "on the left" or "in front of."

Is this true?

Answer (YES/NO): YES